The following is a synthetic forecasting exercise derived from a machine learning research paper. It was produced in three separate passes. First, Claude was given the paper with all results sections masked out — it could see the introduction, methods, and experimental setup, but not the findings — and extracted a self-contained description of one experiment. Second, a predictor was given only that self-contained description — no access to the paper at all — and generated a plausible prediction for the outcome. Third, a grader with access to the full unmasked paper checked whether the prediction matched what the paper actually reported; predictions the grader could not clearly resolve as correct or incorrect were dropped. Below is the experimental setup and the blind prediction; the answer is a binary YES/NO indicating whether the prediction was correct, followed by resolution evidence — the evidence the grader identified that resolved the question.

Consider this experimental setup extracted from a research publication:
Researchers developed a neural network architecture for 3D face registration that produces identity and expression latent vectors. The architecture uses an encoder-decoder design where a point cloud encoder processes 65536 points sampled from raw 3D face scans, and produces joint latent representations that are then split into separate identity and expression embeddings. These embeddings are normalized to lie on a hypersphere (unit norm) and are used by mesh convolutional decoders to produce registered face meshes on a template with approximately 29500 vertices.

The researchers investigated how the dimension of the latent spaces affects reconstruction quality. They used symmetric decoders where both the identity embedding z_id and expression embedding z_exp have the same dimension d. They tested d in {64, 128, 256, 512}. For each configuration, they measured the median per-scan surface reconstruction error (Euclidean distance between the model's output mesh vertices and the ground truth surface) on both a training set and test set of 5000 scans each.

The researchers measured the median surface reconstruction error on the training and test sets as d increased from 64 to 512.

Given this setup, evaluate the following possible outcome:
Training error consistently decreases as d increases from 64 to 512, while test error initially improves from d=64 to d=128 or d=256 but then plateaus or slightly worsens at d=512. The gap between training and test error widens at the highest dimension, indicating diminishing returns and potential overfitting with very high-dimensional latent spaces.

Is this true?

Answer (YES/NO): NO